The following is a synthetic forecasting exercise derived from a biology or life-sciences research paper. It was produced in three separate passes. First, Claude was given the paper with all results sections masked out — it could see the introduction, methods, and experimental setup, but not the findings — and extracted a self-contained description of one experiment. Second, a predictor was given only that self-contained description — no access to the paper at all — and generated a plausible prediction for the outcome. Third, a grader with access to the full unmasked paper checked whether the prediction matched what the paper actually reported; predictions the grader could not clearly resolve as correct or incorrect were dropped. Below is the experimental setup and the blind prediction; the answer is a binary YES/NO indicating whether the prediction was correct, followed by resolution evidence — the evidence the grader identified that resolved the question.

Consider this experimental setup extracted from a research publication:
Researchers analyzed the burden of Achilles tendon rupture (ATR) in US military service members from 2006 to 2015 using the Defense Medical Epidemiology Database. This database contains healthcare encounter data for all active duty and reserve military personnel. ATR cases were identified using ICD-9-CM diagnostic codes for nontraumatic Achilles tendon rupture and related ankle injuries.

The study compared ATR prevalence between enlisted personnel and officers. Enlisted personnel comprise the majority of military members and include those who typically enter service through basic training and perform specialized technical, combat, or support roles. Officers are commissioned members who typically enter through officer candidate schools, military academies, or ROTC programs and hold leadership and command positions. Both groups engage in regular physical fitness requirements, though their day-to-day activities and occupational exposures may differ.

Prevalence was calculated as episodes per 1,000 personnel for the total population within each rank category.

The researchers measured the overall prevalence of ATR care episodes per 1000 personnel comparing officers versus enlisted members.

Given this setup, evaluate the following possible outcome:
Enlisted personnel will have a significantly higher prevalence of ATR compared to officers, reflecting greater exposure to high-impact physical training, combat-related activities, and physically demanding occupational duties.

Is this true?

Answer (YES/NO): NO